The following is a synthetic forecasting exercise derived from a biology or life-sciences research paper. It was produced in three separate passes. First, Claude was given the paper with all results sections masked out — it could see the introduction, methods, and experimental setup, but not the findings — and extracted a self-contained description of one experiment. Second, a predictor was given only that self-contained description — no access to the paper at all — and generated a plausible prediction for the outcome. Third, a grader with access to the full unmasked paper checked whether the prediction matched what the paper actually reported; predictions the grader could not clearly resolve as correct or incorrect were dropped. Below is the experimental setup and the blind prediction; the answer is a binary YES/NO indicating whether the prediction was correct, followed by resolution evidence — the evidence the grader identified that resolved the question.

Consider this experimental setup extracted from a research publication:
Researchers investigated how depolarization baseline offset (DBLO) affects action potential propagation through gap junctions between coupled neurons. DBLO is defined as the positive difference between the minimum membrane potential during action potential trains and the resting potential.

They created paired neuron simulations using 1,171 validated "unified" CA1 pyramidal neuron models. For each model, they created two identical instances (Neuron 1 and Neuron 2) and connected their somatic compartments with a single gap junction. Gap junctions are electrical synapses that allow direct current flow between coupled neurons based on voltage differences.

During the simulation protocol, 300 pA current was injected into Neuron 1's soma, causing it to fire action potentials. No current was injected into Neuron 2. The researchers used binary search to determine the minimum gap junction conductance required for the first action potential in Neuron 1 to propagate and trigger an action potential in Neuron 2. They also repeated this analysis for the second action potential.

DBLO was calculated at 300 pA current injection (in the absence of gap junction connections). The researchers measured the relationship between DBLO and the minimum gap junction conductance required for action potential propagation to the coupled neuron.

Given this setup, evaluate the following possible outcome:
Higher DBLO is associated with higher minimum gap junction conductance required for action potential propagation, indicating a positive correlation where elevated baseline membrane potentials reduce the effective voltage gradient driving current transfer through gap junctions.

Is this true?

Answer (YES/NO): YES